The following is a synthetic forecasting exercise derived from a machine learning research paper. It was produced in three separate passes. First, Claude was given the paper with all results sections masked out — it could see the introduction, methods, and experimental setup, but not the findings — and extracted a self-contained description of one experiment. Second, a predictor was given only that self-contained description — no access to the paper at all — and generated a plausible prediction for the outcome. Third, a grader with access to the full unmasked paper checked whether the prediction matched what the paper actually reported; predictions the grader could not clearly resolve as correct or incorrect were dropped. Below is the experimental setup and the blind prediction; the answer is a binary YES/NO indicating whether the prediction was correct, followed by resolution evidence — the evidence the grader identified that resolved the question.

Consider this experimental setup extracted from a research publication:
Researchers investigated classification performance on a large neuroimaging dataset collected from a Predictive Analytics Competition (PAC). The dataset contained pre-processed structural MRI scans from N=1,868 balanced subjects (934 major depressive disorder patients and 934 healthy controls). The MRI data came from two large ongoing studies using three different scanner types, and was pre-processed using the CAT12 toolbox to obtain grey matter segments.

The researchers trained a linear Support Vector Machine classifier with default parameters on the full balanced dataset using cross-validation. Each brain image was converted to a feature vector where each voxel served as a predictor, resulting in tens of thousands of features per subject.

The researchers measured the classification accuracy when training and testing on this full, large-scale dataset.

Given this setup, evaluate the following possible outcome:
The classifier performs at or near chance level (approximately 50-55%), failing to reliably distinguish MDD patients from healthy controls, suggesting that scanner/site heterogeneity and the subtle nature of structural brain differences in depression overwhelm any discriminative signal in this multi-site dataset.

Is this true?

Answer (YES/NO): NO